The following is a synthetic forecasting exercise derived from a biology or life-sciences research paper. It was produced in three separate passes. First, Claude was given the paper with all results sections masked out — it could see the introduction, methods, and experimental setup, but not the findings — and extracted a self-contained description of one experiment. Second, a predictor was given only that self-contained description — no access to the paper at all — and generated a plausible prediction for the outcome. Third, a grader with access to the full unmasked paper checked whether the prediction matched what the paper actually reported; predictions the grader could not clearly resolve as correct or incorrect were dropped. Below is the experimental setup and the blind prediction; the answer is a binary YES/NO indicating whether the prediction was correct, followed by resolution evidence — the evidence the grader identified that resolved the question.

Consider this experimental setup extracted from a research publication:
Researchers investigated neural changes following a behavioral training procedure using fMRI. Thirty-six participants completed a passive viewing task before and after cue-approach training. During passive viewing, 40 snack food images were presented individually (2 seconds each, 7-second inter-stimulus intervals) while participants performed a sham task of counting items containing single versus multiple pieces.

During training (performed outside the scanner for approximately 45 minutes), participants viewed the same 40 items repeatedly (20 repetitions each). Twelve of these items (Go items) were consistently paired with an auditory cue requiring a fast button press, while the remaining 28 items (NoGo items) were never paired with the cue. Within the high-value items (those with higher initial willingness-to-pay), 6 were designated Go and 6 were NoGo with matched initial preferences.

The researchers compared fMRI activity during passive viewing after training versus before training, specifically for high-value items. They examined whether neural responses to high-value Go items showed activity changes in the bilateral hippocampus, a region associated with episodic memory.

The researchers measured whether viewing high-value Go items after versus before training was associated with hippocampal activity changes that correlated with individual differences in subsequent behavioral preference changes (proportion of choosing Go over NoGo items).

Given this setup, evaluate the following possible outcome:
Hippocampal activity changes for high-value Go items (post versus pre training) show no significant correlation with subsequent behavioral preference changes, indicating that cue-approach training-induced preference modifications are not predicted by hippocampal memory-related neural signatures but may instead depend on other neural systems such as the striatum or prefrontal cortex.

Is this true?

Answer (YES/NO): NO